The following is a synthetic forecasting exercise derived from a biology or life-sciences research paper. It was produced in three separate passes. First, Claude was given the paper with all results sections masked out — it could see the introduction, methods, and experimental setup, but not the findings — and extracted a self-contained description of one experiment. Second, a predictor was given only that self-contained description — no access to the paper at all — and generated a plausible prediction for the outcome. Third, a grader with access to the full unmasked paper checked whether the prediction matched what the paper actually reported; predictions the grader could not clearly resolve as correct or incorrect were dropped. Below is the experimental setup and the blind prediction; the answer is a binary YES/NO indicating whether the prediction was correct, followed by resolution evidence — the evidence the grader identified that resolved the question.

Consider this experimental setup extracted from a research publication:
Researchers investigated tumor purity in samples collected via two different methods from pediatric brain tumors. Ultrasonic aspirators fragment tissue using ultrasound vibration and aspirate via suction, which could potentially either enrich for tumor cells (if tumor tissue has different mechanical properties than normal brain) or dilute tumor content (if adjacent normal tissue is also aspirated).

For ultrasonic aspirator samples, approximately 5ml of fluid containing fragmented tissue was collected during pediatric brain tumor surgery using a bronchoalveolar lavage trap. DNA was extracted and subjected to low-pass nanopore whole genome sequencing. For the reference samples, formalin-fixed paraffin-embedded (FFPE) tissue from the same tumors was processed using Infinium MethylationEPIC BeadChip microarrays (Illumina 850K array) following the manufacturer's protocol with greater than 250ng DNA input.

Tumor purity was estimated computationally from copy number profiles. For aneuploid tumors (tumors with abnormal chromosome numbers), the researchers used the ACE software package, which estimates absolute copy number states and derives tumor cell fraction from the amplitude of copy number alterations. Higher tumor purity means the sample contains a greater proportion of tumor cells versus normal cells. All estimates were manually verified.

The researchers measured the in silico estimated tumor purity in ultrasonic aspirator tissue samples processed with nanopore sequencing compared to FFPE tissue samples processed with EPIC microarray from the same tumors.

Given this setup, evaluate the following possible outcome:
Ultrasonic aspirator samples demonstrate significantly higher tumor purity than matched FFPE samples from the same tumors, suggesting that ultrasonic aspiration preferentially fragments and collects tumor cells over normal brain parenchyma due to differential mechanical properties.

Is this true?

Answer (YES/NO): NO